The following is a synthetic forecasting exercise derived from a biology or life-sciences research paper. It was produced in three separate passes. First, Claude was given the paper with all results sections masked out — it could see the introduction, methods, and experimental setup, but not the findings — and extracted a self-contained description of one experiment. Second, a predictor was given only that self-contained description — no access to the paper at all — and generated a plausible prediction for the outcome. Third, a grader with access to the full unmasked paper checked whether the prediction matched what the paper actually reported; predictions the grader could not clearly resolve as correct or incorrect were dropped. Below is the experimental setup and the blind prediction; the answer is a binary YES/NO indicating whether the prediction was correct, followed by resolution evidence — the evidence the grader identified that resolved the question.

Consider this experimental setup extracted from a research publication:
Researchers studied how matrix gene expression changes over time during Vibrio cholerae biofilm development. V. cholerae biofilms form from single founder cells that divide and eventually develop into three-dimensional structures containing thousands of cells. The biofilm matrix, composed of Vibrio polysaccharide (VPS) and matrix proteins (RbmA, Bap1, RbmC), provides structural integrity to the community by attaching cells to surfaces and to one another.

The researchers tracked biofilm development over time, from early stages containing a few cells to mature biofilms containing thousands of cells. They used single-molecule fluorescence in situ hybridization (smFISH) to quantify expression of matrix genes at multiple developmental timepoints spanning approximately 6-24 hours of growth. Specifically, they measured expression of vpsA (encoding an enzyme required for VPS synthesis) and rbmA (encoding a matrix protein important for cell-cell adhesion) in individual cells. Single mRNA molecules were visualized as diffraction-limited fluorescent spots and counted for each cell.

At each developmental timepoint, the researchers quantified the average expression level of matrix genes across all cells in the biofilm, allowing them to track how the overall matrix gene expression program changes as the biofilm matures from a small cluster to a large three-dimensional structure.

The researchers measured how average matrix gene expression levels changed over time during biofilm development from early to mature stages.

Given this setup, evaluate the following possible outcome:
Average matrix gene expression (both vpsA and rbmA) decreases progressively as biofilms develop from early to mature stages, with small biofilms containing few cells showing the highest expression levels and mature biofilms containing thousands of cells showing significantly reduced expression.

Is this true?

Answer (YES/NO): YES